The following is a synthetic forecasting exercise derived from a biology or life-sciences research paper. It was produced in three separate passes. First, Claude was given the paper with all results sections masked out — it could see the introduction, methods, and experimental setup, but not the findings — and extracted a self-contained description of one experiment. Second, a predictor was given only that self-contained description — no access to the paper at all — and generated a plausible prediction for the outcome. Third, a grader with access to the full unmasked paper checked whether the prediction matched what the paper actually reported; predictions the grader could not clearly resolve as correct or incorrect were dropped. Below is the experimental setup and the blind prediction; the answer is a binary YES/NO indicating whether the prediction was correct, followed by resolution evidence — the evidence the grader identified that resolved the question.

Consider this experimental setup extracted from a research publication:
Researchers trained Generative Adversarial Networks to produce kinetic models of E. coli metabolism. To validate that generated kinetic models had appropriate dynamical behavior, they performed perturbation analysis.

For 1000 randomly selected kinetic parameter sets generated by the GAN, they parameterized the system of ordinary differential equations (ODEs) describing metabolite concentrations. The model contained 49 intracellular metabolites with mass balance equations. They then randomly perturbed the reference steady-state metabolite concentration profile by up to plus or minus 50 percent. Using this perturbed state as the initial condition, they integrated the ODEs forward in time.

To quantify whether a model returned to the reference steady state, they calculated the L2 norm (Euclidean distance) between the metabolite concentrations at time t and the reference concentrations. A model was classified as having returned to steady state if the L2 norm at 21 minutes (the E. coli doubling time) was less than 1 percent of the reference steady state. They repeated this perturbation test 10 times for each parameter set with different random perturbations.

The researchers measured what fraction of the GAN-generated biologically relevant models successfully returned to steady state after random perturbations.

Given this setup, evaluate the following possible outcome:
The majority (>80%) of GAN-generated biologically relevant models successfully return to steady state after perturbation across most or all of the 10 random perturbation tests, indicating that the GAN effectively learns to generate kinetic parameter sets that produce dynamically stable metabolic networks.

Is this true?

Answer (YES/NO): NO